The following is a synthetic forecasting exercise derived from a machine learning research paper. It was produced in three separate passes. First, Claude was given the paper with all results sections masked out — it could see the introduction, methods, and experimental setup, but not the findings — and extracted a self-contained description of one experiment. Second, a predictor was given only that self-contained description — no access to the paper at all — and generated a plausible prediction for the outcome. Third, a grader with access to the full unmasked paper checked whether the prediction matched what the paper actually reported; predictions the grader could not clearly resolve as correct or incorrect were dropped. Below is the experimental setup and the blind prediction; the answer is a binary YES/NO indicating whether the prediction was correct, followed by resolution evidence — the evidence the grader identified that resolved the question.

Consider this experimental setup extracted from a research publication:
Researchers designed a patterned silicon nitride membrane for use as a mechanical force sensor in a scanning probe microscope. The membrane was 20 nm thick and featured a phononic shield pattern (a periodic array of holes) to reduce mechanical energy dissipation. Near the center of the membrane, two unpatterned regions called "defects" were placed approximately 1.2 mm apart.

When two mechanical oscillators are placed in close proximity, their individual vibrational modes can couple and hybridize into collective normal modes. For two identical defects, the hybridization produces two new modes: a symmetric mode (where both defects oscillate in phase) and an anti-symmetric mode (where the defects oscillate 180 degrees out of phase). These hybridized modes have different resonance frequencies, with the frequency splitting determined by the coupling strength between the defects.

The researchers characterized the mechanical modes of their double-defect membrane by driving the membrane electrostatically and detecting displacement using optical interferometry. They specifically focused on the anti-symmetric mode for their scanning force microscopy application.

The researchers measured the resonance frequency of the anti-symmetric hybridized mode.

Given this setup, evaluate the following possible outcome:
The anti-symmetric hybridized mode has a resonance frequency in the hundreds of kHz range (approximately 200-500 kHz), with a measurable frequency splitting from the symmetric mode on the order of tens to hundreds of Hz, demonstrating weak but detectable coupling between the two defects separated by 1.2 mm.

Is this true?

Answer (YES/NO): NO